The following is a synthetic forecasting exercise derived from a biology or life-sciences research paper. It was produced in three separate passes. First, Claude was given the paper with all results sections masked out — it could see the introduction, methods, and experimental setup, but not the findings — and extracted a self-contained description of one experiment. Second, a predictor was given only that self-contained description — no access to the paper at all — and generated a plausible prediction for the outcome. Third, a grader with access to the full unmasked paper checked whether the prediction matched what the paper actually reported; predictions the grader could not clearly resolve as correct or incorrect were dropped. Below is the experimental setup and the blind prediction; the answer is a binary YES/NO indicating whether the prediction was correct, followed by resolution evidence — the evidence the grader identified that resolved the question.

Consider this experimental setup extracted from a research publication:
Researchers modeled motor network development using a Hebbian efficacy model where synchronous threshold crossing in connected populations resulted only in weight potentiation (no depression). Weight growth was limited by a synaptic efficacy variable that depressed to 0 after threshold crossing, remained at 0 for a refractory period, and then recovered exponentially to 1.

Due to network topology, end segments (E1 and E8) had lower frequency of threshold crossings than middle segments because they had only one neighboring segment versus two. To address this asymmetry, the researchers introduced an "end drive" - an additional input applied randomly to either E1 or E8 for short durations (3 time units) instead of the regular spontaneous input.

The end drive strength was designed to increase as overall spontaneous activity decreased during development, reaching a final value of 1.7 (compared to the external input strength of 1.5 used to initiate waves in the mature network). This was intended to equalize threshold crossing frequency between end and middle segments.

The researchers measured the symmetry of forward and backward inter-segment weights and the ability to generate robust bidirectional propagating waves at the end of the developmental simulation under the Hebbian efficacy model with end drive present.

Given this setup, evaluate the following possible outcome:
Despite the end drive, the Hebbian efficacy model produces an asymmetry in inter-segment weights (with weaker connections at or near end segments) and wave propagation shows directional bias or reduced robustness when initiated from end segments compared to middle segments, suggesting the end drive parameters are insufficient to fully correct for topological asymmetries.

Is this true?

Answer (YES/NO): NO